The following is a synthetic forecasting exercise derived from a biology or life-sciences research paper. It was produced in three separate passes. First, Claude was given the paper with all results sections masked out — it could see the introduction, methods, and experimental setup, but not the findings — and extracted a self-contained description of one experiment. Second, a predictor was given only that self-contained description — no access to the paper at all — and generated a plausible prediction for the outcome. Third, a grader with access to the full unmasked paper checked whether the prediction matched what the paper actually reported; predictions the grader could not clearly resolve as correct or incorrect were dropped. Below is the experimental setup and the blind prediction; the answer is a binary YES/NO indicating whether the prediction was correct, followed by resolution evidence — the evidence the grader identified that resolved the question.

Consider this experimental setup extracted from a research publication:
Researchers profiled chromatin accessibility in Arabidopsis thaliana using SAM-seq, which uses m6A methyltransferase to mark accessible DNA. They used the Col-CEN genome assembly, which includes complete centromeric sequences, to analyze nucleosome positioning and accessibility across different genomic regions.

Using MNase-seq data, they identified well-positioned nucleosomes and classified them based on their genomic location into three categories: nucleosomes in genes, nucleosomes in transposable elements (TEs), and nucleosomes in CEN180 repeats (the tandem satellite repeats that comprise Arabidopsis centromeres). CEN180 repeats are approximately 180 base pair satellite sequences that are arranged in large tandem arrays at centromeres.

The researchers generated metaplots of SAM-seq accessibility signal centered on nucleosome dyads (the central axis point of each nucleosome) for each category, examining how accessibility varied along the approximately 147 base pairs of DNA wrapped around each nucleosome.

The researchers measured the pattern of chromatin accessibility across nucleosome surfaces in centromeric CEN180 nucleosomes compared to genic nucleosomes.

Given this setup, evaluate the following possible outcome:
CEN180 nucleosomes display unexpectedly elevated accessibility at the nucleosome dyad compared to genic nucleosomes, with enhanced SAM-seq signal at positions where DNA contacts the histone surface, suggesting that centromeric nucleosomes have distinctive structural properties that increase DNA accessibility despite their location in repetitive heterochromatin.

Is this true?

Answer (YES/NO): YES